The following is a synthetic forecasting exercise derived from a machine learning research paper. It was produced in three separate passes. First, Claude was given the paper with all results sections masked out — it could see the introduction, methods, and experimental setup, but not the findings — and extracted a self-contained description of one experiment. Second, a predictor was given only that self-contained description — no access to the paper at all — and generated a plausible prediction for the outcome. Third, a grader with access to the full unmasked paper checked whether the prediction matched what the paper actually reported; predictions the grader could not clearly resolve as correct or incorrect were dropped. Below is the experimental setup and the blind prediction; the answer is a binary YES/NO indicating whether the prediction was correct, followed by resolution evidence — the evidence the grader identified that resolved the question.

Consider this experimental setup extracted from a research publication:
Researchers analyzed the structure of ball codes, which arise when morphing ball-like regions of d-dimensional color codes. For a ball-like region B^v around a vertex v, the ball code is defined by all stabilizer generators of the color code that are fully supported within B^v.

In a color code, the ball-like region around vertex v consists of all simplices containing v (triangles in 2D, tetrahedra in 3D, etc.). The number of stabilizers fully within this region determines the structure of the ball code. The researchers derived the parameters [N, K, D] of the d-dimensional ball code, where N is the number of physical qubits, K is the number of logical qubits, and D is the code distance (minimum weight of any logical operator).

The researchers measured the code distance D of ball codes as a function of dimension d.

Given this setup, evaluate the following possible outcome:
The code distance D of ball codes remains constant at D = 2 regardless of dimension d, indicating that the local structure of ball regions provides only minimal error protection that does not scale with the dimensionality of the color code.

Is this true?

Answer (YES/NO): YES